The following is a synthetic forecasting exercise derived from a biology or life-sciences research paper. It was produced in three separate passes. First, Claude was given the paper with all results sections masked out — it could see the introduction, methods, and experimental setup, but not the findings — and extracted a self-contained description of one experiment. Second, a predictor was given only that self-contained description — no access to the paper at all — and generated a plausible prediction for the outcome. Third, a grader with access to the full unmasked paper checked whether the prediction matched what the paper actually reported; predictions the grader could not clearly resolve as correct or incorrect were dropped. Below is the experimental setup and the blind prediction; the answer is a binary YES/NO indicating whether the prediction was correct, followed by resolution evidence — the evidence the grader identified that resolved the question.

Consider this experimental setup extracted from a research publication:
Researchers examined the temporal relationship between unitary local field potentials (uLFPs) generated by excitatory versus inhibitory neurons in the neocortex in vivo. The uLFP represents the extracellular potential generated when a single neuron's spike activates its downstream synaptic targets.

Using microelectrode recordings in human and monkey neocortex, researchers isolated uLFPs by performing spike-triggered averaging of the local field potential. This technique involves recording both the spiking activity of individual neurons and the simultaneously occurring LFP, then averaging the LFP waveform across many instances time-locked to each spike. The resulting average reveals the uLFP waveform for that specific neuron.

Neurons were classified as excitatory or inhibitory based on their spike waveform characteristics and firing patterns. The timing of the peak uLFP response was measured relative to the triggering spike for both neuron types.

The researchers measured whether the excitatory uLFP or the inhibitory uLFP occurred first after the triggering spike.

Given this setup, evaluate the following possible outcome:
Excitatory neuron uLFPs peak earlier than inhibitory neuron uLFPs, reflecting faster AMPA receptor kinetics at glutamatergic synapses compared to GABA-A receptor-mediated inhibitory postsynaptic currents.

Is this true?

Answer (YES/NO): NO